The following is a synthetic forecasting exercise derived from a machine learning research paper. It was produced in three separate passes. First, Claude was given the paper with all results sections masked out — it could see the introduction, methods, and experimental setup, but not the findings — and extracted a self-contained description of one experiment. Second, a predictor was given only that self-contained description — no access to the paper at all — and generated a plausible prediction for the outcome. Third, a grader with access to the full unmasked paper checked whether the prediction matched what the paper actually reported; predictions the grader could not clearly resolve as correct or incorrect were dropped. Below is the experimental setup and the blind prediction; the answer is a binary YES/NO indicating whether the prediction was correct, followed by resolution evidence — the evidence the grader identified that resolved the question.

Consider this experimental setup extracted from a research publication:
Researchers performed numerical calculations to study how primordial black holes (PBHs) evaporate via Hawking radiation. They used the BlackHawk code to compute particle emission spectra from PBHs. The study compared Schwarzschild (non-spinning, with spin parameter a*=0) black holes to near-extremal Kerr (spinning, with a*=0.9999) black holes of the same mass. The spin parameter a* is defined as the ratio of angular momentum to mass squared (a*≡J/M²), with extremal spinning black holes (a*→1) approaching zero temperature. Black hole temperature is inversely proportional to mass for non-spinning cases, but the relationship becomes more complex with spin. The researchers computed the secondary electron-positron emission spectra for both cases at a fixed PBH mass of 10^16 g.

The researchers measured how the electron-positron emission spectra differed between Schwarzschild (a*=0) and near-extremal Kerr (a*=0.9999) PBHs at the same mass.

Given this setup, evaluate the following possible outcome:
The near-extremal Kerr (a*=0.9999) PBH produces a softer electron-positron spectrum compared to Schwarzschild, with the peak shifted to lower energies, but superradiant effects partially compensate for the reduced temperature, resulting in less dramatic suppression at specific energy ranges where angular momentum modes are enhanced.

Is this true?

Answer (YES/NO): NO